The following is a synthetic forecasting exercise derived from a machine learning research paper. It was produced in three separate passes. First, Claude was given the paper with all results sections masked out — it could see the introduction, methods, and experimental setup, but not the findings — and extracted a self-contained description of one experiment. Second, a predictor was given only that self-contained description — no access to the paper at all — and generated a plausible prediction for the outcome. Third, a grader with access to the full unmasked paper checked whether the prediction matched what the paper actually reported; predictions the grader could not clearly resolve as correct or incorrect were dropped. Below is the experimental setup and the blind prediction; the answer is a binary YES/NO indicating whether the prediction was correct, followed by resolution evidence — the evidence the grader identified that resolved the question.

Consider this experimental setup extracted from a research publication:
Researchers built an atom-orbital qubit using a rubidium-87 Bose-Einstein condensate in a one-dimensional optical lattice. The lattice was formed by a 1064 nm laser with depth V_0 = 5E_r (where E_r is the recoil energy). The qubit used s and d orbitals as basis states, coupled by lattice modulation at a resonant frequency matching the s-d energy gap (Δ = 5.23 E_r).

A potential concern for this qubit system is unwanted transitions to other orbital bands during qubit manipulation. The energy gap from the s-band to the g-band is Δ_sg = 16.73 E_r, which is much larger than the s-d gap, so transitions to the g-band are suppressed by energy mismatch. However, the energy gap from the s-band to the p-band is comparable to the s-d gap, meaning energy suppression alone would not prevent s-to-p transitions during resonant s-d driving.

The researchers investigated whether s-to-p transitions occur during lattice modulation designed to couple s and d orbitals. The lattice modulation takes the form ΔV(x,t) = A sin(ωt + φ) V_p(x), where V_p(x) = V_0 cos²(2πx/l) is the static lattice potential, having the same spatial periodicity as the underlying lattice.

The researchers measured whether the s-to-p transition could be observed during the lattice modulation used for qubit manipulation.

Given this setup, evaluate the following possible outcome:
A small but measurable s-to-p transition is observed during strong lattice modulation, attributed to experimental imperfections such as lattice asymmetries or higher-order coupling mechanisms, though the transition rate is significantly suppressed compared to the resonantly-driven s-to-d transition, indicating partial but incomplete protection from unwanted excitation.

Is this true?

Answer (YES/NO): NO